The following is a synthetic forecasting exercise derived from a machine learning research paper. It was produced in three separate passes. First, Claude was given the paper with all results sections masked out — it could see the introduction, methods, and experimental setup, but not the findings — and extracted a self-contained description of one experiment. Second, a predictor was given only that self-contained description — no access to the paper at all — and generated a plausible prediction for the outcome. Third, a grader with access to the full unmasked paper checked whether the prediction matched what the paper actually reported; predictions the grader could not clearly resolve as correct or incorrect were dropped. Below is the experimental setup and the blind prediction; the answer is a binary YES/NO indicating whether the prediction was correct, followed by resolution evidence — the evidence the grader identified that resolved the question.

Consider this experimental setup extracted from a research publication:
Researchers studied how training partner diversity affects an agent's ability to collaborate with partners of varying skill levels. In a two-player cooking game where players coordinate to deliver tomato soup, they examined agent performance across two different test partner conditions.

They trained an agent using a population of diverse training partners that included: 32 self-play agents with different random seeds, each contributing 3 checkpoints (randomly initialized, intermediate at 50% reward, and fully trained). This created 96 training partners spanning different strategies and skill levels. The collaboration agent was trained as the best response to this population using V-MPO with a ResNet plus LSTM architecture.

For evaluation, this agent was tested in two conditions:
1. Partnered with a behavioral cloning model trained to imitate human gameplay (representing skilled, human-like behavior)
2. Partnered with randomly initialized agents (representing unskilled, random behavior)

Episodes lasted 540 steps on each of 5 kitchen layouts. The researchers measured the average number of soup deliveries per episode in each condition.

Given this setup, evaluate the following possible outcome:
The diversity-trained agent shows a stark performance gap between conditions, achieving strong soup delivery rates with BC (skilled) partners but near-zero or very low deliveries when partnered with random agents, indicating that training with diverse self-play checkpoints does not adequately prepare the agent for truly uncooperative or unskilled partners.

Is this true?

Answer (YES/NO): NO